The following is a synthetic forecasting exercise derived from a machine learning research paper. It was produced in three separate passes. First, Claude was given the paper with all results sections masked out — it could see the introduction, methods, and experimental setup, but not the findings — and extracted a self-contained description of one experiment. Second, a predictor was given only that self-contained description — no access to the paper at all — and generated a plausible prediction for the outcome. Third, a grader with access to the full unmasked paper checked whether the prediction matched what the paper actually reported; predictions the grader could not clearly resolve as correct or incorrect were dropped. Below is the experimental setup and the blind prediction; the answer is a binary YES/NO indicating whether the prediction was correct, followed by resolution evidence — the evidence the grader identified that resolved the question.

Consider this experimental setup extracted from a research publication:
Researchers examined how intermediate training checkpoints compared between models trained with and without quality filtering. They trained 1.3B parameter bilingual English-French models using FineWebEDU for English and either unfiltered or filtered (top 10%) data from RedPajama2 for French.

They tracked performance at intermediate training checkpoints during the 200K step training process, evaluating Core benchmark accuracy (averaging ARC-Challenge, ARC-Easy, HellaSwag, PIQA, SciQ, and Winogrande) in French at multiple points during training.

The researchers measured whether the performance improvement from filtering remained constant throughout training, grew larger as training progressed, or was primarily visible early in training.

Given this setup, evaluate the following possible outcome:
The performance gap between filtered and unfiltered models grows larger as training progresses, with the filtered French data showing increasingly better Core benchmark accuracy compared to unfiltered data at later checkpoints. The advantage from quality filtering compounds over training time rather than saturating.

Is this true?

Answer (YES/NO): NO